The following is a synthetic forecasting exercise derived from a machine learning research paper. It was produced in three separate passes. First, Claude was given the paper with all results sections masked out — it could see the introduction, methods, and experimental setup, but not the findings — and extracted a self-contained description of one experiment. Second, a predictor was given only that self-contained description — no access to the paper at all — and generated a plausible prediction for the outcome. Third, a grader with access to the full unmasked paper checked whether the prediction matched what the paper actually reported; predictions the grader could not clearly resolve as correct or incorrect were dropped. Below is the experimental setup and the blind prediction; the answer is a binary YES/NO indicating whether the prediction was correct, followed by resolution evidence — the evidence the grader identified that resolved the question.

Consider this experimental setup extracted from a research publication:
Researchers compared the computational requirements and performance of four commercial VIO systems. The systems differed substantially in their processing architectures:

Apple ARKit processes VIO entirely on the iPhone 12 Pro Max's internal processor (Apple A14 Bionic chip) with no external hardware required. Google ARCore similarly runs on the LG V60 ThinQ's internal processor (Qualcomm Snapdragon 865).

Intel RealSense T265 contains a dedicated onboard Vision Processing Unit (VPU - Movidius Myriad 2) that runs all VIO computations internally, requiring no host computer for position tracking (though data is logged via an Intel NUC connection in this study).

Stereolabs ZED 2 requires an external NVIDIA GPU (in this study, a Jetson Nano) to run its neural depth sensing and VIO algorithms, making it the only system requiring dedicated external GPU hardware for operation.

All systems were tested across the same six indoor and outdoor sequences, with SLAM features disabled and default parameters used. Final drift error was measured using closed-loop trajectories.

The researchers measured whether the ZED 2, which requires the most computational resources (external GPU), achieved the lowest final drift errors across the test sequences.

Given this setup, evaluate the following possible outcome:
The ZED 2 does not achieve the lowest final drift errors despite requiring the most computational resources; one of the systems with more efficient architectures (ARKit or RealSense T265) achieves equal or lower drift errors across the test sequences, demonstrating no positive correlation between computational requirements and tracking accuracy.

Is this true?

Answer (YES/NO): YES